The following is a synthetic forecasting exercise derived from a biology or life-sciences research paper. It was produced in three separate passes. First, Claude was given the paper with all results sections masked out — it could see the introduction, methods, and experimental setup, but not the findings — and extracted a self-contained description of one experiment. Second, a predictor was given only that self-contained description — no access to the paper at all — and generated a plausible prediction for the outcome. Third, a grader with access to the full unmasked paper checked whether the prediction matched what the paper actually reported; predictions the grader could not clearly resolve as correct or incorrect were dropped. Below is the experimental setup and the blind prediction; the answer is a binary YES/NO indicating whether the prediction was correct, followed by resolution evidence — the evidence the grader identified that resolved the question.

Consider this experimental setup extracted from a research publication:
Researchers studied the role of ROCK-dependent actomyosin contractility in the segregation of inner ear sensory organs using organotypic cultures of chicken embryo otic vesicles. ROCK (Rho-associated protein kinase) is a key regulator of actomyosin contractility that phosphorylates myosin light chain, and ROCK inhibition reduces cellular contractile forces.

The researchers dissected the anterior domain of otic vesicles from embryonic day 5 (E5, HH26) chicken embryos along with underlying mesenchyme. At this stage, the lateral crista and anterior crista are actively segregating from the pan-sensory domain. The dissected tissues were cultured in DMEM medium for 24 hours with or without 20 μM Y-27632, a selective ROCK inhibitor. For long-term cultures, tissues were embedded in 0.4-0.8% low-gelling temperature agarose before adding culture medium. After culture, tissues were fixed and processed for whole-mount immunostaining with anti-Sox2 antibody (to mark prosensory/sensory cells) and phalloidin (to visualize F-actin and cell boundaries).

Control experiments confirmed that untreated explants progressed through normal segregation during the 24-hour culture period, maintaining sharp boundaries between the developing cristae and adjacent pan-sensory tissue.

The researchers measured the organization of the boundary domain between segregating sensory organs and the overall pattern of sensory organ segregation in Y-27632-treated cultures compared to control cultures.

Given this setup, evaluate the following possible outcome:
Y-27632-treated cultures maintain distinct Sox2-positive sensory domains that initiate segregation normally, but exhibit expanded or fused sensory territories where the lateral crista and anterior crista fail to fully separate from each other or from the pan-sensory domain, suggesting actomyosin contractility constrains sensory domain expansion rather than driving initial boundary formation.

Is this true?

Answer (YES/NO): YES